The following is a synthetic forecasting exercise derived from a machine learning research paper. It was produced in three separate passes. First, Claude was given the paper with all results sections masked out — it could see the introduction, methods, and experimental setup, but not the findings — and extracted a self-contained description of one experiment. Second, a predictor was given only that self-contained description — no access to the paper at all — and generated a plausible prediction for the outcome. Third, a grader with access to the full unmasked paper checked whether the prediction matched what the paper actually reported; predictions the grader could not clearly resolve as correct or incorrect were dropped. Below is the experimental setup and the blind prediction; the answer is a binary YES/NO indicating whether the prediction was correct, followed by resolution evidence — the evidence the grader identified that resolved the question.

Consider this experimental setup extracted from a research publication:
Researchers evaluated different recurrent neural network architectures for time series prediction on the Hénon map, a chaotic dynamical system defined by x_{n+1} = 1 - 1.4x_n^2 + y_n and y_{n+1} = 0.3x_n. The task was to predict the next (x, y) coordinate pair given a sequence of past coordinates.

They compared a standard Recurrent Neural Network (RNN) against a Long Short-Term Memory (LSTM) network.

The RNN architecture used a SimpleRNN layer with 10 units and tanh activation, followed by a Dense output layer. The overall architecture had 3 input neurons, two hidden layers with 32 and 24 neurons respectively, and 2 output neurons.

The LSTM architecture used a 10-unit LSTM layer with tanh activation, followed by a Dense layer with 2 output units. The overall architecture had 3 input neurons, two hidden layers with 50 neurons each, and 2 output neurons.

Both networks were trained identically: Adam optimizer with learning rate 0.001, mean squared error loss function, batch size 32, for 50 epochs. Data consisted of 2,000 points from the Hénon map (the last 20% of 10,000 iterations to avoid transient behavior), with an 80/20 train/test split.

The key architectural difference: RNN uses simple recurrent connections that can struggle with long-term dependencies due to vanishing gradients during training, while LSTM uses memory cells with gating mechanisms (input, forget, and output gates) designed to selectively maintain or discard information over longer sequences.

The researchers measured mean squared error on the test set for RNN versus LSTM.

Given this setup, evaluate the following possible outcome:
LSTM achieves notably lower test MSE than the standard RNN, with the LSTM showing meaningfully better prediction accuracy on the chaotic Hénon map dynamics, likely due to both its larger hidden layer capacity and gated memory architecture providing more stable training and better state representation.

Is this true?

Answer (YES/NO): YES